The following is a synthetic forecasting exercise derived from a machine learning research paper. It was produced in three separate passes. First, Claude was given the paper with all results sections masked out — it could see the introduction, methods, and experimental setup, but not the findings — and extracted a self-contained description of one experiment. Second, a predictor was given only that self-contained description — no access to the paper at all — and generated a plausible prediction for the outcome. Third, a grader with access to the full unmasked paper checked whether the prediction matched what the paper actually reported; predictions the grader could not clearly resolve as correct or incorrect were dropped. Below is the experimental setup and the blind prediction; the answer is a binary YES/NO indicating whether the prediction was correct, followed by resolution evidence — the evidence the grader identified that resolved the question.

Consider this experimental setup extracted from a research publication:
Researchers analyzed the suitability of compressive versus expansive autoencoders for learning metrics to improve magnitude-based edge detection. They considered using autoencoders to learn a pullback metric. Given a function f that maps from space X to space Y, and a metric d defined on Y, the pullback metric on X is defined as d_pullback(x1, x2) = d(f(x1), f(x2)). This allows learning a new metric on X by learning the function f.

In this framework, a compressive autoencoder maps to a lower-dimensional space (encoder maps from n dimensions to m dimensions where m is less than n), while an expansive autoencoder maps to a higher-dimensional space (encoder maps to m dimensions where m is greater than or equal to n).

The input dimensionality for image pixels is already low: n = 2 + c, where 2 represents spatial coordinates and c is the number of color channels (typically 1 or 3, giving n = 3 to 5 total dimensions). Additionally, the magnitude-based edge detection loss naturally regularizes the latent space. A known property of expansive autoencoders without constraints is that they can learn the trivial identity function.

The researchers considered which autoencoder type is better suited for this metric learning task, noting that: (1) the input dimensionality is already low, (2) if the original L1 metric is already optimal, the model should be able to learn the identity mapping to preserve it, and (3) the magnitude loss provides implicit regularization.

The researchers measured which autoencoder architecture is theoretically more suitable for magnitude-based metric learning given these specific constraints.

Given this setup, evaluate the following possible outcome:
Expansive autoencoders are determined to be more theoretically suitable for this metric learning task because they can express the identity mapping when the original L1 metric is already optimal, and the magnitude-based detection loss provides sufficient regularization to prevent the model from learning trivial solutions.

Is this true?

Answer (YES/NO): NO